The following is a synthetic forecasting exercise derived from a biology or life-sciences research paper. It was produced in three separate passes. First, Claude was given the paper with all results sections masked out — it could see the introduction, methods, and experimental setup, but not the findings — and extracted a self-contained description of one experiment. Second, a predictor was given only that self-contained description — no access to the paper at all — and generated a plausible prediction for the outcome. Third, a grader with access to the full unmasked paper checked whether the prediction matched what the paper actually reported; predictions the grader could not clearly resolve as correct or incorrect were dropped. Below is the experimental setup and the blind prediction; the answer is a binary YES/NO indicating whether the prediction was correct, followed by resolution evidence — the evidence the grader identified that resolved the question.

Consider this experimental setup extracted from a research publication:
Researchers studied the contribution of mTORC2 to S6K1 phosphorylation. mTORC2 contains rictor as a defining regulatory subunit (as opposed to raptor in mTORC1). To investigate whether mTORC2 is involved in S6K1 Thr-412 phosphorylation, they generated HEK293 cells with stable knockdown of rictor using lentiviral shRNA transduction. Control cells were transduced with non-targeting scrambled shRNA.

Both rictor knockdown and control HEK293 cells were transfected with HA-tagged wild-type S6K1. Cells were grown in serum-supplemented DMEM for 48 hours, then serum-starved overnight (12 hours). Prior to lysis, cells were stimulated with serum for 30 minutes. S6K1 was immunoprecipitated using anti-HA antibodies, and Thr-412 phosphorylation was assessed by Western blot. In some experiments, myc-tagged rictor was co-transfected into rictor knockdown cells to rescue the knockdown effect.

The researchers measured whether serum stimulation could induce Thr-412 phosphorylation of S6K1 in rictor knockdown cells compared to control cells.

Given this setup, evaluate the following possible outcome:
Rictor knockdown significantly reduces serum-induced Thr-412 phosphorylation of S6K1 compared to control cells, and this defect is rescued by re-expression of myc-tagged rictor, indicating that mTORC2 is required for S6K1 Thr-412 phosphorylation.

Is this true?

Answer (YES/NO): YES